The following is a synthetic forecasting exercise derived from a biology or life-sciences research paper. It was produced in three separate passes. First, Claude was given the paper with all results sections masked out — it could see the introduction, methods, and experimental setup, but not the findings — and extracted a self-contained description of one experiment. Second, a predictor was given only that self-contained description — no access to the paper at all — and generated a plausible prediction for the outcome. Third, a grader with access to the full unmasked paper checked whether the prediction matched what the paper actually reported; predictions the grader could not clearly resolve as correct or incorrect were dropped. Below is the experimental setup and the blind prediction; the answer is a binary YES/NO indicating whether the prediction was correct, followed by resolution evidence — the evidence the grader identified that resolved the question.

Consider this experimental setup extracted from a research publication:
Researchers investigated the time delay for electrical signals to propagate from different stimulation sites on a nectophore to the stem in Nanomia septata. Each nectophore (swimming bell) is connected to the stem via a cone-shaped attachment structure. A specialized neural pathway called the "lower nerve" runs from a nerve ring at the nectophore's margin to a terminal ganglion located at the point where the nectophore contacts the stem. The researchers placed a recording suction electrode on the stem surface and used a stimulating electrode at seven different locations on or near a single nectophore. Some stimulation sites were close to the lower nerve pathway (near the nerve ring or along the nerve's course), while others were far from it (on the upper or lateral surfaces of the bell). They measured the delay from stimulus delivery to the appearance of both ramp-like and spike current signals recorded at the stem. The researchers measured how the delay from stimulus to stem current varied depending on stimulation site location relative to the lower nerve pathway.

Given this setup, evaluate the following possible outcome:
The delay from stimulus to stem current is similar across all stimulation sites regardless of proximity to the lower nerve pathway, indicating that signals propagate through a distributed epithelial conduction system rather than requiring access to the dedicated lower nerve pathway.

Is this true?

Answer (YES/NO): NO